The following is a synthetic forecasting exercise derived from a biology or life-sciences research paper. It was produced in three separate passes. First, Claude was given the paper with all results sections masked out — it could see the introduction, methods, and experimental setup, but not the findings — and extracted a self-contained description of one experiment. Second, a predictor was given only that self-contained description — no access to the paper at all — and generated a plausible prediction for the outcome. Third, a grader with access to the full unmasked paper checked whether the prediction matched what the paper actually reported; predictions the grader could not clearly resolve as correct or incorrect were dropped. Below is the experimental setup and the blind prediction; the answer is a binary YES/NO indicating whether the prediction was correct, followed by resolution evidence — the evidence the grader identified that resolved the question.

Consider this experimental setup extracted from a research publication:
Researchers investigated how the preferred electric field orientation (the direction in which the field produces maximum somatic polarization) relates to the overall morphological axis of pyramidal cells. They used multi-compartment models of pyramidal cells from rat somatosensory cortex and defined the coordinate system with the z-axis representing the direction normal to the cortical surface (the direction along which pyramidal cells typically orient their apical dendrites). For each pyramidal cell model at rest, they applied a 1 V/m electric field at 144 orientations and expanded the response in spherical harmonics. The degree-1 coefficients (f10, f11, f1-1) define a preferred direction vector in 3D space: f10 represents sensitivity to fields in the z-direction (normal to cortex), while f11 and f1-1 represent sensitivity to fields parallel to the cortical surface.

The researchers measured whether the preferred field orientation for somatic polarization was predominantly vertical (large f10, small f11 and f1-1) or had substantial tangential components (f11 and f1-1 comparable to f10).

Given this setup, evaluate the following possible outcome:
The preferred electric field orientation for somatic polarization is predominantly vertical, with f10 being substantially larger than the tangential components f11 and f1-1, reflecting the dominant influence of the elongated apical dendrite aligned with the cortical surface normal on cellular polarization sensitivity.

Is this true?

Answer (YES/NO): YES